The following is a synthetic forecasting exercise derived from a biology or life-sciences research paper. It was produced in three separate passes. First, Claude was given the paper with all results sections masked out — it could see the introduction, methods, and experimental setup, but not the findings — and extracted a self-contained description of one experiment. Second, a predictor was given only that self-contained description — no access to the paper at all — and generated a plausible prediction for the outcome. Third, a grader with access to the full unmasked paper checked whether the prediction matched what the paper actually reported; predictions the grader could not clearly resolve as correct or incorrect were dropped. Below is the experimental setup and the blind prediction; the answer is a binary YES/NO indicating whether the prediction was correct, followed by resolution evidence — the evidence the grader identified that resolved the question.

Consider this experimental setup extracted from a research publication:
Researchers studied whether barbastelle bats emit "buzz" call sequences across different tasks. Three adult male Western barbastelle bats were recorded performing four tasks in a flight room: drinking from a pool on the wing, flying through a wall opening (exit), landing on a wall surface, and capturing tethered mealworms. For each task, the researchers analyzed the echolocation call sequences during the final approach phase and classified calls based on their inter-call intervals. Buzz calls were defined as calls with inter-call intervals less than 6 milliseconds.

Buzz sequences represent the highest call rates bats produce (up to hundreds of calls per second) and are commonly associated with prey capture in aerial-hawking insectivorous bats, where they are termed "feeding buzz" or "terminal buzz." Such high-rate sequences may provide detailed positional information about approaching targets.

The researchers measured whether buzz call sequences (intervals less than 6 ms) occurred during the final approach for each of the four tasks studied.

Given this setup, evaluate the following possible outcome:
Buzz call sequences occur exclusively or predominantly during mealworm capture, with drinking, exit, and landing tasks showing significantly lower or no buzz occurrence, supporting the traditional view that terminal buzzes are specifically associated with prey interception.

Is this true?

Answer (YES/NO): YES